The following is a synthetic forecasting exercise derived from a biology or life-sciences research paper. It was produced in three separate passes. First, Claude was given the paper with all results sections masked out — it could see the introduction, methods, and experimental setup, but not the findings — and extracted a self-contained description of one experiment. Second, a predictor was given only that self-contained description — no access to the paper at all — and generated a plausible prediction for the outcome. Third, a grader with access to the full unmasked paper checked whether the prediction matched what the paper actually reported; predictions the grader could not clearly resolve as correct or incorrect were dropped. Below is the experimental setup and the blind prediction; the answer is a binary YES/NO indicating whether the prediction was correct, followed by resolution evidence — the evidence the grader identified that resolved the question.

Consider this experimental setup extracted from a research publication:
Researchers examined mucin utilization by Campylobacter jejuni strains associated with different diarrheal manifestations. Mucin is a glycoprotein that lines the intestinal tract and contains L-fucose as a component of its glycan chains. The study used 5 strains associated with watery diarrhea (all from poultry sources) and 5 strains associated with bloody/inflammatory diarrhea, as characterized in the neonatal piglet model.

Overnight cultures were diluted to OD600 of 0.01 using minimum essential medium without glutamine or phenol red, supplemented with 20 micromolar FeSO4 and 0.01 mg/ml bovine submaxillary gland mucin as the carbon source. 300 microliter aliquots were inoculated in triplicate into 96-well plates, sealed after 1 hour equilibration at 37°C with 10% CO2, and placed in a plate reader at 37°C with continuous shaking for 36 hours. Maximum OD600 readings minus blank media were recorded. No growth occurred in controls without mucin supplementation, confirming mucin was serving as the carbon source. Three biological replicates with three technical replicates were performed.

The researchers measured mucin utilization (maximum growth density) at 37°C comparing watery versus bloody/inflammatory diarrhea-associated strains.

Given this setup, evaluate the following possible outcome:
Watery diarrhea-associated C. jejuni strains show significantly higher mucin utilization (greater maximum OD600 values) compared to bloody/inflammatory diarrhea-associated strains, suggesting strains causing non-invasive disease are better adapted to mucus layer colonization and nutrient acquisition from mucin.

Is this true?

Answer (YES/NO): NO